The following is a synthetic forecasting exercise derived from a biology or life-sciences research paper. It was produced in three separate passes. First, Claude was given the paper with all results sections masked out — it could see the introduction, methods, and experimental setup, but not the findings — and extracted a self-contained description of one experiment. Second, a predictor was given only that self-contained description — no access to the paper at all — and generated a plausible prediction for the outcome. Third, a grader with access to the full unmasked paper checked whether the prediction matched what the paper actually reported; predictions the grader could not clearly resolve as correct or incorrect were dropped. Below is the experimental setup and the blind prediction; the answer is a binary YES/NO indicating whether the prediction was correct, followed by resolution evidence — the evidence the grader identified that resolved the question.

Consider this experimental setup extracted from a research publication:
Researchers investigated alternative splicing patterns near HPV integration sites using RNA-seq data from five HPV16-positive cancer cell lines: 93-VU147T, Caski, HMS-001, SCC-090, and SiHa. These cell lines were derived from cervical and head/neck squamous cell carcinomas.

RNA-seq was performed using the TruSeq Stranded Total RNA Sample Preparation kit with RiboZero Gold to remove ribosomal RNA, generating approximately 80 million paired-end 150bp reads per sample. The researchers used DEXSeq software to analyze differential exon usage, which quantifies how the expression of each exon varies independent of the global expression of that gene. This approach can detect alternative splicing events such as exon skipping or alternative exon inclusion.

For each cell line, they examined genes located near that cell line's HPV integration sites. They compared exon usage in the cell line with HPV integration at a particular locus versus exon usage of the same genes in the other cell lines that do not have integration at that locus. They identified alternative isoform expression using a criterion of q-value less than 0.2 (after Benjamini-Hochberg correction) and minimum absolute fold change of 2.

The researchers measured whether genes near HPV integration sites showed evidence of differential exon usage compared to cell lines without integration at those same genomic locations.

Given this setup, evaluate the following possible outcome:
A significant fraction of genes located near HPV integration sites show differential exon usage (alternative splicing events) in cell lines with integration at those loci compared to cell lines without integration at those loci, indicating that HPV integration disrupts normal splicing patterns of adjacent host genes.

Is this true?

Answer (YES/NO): YES